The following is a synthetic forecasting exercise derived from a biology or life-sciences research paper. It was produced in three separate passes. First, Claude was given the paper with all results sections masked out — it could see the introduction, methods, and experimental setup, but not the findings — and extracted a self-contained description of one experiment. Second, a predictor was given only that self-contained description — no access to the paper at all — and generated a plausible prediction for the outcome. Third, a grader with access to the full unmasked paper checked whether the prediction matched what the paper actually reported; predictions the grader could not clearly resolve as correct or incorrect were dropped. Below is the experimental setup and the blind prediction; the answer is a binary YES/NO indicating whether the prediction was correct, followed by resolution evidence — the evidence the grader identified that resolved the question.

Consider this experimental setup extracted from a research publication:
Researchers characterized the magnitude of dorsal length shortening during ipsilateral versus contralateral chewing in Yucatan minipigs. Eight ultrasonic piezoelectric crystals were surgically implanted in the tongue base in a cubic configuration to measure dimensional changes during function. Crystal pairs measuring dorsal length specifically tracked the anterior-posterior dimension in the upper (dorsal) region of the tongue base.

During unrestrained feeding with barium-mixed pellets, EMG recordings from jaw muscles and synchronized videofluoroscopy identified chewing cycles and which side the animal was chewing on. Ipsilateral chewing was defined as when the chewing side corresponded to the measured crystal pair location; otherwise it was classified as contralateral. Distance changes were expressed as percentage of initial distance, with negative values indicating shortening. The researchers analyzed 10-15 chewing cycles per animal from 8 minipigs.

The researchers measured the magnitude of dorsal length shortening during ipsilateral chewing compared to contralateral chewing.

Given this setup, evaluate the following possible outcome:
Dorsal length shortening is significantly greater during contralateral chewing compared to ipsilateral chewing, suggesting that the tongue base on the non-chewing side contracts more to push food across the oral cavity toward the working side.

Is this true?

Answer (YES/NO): NO